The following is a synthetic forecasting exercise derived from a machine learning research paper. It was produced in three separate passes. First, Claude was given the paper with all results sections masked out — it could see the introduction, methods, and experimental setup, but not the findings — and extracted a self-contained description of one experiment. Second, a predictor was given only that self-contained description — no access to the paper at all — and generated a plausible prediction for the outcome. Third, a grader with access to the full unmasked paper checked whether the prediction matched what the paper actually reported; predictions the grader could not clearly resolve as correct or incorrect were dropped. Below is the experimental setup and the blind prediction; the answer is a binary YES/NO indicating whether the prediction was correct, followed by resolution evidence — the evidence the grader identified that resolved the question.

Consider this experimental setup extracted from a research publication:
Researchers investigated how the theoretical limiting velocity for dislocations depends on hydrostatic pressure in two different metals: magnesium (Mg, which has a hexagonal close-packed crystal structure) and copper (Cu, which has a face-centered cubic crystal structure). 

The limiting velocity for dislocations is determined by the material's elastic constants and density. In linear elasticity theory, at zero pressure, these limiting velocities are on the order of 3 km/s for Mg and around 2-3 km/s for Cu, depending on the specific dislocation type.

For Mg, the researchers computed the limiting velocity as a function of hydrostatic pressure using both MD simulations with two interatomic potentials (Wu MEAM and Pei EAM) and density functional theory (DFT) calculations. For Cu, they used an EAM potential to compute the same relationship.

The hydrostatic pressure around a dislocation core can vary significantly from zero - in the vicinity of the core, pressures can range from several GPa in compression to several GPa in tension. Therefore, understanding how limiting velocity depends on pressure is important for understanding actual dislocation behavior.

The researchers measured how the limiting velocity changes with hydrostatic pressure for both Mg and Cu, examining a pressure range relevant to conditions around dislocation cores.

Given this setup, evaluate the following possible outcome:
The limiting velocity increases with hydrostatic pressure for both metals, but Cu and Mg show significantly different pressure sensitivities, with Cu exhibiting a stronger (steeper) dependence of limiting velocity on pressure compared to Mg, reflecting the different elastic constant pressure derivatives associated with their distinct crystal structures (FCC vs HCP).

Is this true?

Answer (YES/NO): NO